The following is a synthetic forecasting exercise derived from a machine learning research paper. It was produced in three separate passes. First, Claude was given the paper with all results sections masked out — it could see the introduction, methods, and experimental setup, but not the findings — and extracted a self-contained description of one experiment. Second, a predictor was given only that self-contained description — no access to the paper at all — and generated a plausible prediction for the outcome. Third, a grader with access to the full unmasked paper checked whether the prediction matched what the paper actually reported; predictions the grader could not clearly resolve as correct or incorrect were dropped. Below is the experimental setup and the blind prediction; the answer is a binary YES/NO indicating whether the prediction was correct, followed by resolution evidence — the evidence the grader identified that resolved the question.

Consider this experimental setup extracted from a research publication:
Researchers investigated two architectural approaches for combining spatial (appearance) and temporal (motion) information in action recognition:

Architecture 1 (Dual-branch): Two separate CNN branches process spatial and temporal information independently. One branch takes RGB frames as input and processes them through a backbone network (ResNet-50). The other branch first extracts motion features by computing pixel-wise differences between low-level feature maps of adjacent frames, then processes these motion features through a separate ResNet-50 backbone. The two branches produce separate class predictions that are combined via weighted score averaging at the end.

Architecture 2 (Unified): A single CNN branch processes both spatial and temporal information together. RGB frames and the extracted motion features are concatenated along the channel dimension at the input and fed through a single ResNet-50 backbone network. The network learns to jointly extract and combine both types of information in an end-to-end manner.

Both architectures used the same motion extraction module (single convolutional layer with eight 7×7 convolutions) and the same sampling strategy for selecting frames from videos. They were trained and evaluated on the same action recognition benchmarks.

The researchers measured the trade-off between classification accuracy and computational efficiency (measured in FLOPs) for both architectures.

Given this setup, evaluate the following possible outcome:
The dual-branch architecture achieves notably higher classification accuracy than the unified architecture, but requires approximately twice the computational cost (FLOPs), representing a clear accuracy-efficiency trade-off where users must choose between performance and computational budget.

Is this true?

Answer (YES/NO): NO